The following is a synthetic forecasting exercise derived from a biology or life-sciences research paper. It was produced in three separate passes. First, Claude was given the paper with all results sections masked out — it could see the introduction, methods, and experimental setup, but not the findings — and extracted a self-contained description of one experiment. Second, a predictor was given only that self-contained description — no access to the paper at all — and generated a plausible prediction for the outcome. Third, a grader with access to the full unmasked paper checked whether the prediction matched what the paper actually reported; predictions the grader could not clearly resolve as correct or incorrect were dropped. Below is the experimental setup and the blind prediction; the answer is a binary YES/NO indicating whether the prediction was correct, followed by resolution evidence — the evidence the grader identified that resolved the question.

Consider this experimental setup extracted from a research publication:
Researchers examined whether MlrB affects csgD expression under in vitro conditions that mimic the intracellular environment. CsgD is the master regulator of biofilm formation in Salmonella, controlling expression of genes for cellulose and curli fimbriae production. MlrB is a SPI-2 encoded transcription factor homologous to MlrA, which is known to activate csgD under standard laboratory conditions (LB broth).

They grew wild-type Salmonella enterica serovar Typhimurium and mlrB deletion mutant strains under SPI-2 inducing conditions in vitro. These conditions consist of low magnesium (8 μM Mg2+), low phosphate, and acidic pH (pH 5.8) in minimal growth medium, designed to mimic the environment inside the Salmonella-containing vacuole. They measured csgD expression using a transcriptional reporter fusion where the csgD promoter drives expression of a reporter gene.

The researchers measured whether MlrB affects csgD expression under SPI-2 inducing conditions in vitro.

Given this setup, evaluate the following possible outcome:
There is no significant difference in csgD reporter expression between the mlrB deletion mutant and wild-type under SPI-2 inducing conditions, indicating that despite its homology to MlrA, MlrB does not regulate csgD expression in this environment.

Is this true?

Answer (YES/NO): YES